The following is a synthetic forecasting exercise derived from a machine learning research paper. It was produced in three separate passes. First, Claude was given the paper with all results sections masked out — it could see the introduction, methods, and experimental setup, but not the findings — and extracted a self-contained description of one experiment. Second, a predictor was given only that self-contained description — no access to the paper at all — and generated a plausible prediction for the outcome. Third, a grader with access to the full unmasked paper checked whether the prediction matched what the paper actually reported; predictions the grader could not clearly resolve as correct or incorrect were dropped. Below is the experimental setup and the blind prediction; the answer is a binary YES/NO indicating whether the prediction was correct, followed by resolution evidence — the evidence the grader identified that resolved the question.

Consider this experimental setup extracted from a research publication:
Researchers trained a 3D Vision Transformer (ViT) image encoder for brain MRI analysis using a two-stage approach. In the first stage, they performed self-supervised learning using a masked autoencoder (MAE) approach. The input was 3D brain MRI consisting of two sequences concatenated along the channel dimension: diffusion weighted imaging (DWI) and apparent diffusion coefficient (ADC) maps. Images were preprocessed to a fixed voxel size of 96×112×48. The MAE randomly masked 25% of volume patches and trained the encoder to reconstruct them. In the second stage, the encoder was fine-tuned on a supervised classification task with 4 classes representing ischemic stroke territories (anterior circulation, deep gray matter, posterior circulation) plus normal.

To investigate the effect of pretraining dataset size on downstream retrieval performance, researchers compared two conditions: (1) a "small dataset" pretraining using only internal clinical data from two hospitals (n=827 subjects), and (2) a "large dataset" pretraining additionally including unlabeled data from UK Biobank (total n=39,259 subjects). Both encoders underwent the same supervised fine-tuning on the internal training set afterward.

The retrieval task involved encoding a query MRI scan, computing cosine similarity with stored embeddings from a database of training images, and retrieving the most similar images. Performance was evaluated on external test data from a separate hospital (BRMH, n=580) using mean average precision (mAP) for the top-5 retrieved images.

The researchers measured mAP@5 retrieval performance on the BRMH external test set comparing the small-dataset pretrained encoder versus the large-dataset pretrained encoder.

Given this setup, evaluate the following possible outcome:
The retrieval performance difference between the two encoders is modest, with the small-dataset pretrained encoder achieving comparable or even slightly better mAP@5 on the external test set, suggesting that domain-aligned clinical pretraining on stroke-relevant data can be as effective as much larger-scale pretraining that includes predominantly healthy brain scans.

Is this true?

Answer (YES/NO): NO